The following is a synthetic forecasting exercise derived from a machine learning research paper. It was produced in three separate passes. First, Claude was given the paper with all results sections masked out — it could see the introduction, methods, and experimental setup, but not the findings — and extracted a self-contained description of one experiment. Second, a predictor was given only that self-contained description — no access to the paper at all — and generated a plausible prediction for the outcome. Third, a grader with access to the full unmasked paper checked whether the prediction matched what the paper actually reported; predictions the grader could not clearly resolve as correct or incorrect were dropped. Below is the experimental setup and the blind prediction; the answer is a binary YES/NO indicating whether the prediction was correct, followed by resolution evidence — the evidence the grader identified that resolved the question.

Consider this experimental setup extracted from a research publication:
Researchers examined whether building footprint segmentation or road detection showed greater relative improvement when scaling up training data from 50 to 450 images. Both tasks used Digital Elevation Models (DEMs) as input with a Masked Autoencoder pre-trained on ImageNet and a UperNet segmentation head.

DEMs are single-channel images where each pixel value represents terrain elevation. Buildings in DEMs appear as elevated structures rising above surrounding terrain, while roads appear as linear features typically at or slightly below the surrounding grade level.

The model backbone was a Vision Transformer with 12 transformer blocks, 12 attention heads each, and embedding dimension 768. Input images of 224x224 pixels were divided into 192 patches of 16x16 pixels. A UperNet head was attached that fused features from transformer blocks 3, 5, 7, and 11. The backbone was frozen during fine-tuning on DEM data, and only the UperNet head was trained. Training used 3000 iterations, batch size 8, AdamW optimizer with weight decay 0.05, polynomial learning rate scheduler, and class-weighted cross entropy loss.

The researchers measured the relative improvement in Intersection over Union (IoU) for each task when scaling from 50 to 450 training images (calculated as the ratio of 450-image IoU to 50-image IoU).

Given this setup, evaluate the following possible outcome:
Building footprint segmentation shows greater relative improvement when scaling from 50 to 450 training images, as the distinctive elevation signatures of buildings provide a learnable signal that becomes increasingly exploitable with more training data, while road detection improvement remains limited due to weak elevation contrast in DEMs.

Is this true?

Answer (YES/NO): YES